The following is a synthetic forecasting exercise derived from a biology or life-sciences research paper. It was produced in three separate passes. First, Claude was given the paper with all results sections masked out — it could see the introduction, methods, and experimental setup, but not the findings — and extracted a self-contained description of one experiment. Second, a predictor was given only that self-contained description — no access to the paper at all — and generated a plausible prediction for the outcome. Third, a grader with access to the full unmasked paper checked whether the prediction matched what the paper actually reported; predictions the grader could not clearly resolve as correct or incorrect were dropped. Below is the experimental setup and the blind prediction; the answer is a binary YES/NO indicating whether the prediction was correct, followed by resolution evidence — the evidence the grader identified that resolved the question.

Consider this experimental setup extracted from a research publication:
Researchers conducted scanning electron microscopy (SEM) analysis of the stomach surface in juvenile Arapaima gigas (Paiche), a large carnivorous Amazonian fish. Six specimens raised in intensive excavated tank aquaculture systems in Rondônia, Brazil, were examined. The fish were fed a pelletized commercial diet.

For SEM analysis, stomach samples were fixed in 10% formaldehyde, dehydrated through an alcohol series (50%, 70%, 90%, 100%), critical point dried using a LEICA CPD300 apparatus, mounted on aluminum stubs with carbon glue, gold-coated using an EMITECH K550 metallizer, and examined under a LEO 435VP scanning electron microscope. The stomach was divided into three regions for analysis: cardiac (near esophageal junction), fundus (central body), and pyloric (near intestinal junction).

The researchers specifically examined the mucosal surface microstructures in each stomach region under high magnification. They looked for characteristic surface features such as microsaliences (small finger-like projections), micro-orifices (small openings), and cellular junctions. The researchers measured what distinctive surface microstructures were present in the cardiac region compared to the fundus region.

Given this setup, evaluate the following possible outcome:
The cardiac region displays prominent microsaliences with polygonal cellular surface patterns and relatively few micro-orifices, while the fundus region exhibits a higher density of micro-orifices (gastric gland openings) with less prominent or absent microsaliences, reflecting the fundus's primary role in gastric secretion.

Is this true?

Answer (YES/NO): YES